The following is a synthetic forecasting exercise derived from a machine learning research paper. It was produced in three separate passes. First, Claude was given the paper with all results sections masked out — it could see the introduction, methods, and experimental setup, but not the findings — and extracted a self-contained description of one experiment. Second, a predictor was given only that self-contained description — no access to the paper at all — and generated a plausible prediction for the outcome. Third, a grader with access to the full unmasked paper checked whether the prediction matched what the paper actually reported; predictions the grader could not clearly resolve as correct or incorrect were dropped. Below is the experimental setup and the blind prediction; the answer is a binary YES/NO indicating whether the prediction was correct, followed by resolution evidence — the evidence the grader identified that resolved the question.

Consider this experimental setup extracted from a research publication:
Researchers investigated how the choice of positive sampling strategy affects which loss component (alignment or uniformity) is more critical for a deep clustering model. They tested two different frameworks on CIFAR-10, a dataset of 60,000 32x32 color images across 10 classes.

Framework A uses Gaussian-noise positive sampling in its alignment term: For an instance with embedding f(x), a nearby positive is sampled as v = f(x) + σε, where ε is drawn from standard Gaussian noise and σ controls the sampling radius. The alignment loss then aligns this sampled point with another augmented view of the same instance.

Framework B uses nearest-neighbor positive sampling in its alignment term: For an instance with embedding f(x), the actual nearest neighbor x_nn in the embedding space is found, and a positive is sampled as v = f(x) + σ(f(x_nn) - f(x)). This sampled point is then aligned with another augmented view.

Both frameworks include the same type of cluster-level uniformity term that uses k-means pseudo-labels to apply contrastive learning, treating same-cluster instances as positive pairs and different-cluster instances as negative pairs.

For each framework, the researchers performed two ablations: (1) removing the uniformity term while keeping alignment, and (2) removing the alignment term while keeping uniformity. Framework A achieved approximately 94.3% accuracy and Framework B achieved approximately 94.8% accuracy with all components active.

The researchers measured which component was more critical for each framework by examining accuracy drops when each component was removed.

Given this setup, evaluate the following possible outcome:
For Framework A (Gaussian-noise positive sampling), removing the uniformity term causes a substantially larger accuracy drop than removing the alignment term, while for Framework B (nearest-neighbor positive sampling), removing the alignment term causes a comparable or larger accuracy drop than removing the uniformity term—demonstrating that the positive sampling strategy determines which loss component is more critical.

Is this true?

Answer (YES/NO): NO